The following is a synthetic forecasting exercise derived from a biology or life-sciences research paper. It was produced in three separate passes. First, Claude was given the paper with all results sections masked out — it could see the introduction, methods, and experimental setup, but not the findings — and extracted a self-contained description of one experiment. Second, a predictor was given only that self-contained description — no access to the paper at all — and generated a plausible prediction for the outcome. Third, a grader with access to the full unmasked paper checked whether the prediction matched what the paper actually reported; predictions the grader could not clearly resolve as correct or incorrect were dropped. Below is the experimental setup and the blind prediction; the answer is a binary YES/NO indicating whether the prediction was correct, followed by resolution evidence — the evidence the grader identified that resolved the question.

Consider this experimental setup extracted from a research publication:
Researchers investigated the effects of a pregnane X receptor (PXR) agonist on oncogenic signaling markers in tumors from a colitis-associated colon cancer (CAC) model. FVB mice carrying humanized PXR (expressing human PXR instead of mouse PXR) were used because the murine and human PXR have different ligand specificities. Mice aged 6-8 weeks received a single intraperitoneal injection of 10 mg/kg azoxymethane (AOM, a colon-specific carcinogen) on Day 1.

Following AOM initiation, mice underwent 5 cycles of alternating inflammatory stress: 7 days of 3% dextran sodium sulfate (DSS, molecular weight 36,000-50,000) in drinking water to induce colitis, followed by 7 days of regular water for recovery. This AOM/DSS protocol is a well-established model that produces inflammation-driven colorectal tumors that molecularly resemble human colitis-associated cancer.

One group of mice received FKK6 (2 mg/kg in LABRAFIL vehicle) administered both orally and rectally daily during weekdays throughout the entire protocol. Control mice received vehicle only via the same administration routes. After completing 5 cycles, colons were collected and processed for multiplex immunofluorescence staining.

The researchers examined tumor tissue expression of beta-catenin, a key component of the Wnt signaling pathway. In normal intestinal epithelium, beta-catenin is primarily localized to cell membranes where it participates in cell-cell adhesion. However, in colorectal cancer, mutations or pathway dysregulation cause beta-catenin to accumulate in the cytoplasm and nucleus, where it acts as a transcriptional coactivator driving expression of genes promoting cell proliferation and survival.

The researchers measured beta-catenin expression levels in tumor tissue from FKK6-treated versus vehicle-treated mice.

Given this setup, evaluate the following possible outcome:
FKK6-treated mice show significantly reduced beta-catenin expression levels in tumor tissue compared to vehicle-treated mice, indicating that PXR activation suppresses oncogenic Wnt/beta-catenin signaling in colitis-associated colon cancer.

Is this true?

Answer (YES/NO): YES